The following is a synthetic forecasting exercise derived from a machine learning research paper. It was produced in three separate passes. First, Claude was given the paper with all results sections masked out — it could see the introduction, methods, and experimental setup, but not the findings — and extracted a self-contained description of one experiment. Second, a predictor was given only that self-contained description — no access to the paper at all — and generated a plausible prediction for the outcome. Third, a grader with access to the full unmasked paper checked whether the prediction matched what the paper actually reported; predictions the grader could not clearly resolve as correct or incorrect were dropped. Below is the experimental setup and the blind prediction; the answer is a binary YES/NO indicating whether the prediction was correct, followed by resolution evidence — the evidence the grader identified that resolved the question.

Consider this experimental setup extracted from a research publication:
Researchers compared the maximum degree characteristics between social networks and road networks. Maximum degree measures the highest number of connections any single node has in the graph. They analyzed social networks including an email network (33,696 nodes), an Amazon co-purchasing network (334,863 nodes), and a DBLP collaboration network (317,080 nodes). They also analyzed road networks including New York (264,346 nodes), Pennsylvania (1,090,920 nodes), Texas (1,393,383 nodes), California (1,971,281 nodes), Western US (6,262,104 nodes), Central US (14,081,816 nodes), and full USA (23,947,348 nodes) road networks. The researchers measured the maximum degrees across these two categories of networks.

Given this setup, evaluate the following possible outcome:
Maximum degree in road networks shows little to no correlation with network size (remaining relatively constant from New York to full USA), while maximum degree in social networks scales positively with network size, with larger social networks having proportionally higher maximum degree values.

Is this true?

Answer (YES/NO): NO